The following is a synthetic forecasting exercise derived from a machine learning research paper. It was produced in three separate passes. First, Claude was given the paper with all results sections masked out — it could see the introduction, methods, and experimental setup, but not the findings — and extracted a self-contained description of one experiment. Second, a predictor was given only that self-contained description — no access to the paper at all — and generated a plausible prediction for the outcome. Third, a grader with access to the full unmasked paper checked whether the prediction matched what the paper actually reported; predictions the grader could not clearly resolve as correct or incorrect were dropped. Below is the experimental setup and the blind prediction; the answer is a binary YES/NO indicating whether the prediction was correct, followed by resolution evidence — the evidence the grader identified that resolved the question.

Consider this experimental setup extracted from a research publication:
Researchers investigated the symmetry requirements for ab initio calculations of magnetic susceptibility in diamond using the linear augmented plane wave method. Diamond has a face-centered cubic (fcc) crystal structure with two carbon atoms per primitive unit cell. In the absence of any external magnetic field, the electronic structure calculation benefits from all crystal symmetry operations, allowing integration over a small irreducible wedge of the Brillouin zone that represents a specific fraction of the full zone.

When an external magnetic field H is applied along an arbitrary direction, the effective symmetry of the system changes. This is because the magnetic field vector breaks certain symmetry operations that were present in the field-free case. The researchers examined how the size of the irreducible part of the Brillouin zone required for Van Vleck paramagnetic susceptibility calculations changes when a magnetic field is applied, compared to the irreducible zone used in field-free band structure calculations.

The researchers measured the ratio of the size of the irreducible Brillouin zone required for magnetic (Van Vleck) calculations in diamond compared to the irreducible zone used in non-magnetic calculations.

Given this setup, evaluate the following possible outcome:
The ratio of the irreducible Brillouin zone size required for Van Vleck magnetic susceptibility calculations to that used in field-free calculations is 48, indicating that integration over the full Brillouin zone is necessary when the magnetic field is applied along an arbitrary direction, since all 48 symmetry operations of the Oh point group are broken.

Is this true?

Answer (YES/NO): NO